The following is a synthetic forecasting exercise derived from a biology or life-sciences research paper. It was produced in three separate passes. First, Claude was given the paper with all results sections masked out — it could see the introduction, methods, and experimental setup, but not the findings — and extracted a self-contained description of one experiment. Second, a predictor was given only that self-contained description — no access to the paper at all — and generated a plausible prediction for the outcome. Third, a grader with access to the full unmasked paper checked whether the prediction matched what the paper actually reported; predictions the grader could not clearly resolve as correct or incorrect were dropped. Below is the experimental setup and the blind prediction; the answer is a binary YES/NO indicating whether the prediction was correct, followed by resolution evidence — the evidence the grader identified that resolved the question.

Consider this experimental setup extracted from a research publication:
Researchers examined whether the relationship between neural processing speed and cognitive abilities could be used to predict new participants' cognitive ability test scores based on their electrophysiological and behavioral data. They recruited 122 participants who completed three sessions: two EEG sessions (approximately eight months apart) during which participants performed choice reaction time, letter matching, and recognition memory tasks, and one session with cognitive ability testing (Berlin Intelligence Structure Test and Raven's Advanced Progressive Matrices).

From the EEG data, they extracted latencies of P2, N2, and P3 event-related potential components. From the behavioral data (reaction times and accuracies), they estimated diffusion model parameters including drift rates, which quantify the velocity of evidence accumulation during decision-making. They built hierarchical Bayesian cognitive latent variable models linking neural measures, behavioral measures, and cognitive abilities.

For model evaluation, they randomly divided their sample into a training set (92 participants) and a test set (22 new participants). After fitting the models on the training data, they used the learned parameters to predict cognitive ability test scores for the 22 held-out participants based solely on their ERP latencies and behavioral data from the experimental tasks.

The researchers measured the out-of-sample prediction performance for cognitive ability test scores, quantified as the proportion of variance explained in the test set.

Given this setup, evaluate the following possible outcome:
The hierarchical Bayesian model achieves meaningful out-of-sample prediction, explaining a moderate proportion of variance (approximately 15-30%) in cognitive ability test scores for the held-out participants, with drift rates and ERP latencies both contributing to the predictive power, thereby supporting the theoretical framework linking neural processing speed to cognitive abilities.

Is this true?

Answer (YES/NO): NO